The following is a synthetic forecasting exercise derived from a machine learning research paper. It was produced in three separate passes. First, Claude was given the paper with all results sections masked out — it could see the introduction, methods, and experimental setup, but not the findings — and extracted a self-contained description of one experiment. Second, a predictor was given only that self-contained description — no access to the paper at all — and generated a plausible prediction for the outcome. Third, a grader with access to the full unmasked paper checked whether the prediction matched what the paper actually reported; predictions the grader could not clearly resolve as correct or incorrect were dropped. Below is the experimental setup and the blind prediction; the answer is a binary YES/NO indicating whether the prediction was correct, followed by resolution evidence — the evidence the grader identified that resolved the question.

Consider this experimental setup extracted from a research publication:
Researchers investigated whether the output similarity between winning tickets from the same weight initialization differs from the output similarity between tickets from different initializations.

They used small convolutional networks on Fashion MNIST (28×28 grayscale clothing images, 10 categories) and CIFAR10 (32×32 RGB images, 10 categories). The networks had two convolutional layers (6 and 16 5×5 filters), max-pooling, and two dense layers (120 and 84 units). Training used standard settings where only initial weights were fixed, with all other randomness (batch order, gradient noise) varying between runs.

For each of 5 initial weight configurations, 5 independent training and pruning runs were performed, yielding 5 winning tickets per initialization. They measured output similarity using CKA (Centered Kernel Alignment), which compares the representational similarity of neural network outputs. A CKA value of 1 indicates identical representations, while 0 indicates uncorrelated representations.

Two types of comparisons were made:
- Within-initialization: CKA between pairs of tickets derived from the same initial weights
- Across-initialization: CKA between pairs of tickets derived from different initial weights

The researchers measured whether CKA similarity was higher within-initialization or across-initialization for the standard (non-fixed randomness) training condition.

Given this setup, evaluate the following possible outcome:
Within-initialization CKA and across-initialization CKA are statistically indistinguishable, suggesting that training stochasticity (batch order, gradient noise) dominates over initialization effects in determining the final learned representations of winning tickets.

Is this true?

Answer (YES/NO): NO